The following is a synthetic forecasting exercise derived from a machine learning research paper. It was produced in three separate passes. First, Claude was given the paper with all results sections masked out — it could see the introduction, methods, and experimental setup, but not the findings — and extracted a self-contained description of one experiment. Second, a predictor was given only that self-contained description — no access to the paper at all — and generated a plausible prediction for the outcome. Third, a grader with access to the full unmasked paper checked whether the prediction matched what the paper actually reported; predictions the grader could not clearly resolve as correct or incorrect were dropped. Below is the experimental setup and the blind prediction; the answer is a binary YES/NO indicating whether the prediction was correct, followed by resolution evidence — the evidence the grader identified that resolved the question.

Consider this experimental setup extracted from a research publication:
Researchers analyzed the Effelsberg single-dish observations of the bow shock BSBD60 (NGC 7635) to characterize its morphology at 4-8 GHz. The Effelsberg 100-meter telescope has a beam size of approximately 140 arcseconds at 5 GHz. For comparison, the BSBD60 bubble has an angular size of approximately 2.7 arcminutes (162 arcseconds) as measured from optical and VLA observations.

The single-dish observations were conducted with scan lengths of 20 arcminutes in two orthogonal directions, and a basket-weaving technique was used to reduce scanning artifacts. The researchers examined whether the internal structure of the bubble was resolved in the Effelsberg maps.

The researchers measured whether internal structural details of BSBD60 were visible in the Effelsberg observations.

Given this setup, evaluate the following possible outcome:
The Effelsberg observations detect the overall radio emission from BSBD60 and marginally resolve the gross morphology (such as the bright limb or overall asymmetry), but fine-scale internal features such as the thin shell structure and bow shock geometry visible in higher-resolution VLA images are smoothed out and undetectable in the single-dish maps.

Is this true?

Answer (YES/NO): NO